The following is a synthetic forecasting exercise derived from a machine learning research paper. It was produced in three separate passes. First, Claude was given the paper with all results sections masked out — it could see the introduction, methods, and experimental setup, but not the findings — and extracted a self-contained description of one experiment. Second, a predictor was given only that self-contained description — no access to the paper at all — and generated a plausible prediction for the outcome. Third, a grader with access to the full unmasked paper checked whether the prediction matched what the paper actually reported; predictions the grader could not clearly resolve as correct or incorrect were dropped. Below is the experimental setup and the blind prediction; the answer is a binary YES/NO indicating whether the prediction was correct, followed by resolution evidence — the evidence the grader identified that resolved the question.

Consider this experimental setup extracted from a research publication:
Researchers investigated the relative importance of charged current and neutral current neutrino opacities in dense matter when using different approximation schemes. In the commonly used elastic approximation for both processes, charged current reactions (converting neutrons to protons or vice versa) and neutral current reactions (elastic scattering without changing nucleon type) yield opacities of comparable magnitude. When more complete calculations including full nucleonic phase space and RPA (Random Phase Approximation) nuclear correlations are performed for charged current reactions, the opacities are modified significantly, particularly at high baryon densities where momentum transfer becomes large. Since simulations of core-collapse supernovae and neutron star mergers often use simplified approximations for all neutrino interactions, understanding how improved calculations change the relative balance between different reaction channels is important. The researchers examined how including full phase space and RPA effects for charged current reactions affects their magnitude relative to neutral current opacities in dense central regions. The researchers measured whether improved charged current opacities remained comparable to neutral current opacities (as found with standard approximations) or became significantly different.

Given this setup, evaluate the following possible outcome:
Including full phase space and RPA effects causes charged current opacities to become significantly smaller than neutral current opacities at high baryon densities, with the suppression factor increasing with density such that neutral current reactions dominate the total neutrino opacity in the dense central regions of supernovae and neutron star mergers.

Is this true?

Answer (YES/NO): NO